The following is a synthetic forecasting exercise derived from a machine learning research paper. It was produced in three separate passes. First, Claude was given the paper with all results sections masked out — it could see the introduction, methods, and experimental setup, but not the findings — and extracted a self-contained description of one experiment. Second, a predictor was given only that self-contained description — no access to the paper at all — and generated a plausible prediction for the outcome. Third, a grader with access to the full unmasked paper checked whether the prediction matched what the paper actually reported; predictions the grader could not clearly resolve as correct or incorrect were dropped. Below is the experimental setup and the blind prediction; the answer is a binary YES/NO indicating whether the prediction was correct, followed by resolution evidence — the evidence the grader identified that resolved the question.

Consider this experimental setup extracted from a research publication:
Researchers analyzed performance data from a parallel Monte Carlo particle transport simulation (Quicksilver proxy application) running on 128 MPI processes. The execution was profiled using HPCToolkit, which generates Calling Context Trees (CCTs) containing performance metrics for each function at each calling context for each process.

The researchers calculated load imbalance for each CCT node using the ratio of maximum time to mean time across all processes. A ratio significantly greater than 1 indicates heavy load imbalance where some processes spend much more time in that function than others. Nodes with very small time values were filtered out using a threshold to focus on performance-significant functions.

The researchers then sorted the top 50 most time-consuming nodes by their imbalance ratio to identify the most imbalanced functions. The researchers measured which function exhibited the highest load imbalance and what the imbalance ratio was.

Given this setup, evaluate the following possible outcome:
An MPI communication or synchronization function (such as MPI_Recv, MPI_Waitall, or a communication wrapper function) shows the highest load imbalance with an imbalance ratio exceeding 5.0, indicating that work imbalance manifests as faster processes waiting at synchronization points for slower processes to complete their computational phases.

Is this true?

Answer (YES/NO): NO